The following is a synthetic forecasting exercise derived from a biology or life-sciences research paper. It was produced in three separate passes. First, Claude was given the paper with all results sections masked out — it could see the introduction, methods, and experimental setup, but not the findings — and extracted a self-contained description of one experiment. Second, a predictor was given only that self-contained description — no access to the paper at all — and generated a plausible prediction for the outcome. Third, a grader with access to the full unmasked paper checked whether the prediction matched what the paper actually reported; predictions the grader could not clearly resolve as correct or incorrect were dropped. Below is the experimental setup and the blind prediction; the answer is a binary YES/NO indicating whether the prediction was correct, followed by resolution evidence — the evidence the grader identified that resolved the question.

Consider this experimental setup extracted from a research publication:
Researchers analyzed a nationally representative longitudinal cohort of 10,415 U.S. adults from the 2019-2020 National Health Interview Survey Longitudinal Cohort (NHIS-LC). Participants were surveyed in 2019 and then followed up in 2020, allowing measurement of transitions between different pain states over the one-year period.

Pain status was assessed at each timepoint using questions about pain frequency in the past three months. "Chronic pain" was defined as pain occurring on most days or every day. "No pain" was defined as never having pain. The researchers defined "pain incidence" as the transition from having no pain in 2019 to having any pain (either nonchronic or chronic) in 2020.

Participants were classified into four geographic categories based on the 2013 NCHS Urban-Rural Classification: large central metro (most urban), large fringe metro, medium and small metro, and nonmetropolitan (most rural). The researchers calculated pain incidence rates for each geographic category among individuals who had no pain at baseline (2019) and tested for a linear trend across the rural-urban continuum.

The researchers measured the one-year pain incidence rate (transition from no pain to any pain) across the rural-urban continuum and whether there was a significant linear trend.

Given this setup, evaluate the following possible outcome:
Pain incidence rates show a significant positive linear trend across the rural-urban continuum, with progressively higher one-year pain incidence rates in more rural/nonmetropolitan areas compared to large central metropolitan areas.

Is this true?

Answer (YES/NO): NO